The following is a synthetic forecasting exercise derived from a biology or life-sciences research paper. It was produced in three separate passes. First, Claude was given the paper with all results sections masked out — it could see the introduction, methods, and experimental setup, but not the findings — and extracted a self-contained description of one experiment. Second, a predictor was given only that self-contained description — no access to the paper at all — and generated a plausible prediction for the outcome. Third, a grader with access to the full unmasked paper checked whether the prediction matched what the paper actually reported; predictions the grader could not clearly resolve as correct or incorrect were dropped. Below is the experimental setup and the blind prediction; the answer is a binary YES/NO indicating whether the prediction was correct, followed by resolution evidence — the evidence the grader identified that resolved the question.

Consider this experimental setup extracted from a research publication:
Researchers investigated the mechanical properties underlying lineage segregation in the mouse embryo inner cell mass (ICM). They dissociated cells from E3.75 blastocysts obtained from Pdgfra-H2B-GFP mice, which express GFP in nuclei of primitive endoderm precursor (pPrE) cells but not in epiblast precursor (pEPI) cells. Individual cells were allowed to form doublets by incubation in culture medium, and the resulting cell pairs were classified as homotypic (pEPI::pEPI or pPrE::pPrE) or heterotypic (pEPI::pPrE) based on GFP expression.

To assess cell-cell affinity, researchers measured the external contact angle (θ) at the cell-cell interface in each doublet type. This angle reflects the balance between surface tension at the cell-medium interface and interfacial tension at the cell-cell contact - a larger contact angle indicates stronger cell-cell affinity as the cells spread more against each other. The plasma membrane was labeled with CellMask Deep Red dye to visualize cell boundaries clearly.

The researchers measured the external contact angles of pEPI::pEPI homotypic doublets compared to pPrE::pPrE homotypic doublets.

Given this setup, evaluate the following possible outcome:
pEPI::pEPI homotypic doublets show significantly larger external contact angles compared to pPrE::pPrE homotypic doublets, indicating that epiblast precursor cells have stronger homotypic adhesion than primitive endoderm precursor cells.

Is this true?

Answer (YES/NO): YES